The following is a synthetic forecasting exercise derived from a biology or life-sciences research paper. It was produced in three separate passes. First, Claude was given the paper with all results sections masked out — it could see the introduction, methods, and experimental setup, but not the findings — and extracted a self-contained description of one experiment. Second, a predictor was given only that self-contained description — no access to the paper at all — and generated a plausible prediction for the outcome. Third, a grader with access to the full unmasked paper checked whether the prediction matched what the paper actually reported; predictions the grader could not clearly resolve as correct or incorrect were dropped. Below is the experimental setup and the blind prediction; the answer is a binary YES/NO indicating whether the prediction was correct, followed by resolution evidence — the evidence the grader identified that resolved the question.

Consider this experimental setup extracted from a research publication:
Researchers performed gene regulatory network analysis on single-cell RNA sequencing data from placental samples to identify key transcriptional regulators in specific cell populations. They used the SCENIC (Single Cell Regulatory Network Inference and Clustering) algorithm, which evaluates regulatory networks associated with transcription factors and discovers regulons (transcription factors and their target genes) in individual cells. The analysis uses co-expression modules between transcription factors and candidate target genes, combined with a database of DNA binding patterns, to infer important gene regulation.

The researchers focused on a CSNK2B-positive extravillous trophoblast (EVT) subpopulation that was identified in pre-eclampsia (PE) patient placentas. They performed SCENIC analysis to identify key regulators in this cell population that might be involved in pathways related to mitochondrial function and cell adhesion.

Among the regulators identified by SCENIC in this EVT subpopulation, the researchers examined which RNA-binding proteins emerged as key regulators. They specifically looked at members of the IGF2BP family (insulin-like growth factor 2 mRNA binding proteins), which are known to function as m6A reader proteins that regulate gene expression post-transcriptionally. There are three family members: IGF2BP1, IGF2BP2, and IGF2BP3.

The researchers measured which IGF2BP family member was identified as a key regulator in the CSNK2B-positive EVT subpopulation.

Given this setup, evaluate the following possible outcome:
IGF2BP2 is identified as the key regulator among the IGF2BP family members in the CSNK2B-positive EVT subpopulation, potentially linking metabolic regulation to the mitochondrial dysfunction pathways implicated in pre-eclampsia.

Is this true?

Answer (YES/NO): YES